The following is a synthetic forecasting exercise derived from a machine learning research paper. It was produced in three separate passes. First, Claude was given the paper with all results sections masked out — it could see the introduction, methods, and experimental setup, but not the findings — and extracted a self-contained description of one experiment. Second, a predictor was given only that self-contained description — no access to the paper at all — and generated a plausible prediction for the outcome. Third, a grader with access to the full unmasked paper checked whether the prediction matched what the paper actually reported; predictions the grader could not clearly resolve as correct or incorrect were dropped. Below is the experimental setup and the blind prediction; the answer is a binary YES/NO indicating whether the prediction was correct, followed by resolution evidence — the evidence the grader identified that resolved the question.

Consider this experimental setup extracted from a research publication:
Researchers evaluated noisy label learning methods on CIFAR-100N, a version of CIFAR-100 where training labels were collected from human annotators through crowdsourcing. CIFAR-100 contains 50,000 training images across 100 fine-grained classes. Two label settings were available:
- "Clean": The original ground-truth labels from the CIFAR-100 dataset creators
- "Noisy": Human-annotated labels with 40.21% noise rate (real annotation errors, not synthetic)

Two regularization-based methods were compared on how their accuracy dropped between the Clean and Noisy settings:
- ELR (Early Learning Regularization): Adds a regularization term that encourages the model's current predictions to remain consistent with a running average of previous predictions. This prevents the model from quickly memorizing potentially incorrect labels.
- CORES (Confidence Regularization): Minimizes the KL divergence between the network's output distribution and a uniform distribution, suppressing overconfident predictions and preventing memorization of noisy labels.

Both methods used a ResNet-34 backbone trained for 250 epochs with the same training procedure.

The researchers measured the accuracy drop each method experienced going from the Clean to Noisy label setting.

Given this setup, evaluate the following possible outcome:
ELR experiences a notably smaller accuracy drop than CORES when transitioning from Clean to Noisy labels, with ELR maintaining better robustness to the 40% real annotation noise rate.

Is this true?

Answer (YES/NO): YES